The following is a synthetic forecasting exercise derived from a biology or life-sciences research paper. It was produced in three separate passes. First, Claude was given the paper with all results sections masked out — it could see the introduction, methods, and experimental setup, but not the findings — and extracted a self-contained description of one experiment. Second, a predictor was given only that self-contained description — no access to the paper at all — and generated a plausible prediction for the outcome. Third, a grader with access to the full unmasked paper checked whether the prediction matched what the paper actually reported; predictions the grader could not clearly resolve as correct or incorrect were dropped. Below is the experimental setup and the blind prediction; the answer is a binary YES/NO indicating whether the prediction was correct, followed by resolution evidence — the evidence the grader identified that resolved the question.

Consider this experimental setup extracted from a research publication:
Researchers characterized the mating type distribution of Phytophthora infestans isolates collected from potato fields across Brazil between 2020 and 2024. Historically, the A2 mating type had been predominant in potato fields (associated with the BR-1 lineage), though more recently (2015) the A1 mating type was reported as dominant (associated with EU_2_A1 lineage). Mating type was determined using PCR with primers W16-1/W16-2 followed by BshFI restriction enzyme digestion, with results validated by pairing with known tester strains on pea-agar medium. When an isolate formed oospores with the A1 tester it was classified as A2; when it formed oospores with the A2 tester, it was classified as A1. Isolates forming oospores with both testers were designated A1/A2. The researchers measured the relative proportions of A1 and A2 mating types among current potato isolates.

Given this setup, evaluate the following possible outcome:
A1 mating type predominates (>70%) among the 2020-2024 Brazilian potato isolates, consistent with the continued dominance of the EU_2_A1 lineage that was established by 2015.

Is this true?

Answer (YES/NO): NO